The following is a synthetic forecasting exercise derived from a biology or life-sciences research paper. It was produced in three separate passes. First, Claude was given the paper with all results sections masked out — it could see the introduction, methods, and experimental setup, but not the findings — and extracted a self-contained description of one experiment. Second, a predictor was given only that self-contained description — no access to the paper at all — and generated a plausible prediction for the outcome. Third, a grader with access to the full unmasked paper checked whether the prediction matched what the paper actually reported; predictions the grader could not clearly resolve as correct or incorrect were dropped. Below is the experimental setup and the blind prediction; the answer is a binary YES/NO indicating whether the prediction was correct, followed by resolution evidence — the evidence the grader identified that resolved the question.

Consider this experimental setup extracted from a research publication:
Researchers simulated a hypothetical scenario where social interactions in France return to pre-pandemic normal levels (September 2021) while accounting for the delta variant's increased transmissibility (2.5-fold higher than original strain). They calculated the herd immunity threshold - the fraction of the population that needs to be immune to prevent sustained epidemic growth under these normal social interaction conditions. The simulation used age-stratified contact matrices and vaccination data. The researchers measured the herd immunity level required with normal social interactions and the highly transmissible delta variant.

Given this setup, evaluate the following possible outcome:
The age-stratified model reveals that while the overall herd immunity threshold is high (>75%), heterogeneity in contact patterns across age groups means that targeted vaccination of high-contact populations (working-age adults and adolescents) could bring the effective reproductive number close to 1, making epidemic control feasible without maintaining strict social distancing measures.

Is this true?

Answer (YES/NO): NO